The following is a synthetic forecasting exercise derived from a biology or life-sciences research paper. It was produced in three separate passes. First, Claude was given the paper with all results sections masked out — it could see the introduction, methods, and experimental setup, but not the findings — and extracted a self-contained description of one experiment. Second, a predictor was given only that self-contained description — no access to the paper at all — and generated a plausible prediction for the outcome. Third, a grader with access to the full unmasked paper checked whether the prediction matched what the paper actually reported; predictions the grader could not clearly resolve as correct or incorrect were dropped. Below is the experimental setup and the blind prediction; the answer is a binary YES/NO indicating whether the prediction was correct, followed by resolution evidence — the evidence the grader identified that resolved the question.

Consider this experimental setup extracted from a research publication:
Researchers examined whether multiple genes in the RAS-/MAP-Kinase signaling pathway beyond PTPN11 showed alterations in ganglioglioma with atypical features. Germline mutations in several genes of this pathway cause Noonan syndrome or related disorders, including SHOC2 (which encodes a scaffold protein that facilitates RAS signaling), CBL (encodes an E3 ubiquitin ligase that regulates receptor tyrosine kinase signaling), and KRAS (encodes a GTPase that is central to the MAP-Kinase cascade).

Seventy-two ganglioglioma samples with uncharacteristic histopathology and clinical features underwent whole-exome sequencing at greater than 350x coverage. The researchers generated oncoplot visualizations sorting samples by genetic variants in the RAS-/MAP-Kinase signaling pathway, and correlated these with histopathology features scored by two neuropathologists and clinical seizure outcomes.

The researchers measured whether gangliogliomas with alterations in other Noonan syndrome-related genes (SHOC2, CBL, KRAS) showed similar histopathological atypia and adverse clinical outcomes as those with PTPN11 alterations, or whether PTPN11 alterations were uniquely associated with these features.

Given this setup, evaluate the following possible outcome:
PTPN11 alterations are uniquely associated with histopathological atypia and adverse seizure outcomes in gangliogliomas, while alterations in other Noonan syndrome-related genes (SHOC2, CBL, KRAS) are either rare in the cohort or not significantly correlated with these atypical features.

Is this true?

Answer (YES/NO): NO